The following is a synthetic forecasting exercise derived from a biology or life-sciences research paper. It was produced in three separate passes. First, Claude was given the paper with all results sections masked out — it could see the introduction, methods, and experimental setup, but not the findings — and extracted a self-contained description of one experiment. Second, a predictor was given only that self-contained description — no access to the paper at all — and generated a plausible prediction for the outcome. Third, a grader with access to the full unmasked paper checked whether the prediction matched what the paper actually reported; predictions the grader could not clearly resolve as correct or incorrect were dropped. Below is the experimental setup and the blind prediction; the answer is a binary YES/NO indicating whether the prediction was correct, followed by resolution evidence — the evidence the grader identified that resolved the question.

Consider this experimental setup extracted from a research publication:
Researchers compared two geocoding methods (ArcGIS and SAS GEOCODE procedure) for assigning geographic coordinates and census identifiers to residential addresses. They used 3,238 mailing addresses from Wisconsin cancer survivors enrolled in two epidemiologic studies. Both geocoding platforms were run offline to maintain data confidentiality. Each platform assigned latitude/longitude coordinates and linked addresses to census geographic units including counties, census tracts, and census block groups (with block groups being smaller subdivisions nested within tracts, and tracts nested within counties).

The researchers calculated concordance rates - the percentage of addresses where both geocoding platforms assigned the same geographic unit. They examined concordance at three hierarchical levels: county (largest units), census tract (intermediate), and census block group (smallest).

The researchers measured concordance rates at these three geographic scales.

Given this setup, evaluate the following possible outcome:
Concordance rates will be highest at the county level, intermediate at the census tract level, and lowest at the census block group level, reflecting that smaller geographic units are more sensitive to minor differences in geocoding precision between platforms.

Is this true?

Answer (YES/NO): YES